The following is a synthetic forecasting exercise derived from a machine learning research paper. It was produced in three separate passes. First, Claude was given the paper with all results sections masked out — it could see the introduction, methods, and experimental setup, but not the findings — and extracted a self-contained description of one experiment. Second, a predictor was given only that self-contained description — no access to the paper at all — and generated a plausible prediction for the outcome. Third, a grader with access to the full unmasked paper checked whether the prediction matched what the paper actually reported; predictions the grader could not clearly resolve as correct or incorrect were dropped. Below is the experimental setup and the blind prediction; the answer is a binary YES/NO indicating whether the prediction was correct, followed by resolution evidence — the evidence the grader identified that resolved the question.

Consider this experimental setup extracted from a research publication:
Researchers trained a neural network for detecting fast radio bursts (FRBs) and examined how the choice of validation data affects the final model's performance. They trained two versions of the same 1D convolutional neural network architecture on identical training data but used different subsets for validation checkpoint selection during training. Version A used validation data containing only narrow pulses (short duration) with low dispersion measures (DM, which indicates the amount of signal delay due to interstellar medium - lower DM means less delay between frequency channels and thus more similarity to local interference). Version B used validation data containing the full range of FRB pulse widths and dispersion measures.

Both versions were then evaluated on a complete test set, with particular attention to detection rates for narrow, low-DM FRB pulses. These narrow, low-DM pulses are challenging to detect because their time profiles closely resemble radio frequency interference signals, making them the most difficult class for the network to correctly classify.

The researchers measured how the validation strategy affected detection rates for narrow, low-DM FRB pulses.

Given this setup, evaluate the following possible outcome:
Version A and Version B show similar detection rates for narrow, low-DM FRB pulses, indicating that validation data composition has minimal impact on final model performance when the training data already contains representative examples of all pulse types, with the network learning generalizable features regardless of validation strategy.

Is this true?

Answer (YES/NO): NO